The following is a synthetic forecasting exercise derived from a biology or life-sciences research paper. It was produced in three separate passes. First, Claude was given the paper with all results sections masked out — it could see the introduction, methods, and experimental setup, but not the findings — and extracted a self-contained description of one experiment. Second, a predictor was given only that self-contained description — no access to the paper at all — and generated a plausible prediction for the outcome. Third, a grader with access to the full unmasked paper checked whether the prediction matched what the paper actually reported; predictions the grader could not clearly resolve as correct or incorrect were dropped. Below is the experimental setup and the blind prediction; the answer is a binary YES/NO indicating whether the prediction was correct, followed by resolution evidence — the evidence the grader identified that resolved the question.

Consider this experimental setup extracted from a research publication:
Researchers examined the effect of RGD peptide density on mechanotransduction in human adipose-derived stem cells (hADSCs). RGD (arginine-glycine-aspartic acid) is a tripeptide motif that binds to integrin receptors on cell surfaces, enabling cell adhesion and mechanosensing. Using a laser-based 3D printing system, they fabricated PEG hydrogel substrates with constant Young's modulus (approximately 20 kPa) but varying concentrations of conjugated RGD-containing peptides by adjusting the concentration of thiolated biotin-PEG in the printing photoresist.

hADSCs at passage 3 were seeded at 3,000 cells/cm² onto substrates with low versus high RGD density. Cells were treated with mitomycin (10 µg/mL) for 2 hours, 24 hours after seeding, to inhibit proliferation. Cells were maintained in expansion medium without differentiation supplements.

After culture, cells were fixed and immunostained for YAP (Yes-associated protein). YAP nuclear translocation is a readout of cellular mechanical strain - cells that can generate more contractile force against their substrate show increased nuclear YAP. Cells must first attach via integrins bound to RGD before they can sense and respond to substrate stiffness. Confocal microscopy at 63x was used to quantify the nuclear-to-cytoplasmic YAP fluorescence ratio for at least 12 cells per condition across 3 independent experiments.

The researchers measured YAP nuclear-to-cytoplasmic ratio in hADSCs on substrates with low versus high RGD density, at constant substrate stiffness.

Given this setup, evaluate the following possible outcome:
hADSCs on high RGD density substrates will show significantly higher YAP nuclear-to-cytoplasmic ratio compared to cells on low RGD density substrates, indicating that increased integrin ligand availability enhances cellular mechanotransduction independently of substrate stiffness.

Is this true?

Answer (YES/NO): YES